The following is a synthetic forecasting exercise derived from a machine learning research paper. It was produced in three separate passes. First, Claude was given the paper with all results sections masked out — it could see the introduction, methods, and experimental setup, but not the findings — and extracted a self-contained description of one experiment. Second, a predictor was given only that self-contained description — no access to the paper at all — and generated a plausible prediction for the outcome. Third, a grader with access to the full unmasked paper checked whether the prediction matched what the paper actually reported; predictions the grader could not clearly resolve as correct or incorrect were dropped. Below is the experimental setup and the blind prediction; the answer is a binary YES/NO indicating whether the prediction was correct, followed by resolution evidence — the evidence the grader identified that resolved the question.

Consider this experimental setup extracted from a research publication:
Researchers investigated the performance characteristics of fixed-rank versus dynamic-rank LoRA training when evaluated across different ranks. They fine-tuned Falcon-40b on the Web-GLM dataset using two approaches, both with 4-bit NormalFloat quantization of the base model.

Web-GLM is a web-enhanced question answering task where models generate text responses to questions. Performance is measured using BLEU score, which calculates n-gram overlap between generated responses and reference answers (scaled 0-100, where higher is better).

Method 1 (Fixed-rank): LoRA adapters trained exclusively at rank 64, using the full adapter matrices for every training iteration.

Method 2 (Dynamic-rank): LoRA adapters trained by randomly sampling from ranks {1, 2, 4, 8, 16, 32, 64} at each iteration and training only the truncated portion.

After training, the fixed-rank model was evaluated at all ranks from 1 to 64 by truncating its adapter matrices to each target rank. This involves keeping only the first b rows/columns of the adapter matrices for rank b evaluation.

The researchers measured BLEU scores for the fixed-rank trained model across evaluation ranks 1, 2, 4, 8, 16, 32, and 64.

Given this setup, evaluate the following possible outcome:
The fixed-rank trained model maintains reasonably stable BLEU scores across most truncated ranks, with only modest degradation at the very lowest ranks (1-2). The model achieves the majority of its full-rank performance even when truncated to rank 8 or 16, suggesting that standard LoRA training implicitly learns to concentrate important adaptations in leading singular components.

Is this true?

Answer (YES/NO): NO